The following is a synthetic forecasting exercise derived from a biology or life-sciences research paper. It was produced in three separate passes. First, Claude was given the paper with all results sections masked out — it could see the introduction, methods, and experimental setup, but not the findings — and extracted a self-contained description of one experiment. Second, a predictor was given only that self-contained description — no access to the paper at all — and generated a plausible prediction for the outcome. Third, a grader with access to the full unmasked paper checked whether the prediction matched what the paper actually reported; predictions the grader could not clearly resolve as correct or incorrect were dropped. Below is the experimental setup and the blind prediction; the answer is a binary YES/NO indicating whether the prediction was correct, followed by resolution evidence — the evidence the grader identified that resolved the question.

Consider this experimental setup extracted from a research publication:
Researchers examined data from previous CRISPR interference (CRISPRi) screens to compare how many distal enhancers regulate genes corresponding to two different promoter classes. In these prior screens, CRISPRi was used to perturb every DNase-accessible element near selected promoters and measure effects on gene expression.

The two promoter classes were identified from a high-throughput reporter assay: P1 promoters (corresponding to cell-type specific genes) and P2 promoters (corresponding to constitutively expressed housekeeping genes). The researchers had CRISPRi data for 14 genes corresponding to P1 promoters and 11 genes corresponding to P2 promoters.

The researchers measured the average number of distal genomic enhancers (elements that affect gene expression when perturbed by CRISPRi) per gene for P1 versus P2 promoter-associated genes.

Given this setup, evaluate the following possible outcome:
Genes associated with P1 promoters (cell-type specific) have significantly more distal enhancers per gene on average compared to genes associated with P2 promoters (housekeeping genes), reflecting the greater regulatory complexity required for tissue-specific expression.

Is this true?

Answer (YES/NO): YES